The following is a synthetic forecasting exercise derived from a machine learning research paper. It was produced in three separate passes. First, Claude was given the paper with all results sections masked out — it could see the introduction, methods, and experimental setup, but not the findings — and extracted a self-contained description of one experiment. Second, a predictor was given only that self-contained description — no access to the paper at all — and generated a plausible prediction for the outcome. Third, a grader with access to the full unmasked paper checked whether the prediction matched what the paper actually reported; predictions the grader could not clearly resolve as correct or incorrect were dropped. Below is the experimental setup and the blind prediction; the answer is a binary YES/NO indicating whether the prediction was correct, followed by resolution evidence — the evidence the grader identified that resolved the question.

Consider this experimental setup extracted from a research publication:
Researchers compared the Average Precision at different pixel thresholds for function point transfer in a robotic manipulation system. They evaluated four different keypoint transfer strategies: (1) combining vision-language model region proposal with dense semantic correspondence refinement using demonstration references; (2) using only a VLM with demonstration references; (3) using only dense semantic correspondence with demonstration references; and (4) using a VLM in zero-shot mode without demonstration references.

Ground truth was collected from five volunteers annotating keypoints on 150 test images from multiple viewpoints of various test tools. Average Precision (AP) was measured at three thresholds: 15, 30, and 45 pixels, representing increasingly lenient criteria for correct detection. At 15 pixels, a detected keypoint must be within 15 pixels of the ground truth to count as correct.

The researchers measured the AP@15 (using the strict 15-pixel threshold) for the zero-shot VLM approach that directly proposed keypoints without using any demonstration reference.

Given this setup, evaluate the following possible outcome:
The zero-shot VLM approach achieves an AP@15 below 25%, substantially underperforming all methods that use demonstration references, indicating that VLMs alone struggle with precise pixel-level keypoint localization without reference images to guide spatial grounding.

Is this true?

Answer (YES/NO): YES